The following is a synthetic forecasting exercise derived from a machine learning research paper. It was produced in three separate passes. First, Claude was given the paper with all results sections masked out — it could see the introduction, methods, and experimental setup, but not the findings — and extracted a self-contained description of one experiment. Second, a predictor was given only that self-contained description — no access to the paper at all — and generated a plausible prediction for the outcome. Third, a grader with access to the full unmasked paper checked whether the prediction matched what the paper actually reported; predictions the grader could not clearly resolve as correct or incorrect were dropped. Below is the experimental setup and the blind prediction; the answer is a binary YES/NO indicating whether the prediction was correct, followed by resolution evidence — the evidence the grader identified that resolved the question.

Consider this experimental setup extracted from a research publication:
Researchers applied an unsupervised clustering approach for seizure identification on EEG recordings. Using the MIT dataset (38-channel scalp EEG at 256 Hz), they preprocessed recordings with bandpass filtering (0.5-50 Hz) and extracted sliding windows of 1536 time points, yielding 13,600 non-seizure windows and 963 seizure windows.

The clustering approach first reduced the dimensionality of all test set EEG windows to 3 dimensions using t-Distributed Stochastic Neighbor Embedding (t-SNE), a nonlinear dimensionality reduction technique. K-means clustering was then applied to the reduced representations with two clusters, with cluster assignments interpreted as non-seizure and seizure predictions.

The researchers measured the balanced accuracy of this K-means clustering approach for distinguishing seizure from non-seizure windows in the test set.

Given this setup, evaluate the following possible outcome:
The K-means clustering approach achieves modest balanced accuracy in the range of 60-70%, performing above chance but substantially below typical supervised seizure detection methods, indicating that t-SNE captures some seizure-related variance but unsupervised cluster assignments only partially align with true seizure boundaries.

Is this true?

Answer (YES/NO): NO